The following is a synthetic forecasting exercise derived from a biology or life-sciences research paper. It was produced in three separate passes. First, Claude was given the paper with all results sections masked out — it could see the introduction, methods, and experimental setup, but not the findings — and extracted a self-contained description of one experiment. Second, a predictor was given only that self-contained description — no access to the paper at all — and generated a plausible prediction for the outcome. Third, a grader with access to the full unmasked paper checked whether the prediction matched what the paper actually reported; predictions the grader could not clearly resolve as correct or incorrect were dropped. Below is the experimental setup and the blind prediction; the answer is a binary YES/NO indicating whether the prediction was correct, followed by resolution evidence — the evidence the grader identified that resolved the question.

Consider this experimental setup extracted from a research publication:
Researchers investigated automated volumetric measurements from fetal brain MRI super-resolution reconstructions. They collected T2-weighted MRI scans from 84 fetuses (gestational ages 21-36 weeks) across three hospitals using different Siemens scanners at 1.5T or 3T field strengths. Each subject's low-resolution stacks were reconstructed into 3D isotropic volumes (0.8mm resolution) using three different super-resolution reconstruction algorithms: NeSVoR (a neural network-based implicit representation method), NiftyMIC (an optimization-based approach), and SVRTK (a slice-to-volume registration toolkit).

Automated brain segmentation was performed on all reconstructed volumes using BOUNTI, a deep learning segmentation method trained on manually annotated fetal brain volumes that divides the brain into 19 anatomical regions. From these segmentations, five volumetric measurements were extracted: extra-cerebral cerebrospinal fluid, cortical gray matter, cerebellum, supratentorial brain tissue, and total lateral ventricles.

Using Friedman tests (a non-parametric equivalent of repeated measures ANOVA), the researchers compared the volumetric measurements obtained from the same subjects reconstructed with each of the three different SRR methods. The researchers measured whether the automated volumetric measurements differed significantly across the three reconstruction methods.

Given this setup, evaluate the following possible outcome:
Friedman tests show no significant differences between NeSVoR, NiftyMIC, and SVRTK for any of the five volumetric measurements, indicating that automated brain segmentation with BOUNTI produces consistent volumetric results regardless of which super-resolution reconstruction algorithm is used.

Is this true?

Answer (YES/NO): NO